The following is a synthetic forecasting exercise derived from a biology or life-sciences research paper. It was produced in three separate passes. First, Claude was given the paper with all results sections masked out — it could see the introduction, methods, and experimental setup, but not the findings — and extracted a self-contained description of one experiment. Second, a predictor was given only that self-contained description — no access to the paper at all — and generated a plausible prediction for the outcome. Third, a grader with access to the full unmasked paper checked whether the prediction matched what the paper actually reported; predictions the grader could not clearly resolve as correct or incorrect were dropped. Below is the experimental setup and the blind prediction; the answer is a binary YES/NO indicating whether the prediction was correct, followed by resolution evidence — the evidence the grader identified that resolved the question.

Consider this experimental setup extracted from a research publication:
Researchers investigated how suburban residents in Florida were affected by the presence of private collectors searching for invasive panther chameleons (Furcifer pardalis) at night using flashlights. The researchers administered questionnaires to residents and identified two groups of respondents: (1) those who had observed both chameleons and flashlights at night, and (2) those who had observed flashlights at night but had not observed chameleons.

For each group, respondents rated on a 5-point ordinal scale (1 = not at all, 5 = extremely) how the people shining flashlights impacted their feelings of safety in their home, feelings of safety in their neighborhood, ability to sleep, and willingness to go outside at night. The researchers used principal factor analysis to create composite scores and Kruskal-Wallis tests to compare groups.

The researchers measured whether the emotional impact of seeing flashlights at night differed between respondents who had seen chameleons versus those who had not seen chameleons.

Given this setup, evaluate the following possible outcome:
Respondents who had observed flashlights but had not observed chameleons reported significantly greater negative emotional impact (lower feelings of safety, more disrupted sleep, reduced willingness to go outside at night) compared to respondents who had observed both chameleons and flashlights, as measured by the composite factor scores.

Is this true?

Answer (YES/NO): NO